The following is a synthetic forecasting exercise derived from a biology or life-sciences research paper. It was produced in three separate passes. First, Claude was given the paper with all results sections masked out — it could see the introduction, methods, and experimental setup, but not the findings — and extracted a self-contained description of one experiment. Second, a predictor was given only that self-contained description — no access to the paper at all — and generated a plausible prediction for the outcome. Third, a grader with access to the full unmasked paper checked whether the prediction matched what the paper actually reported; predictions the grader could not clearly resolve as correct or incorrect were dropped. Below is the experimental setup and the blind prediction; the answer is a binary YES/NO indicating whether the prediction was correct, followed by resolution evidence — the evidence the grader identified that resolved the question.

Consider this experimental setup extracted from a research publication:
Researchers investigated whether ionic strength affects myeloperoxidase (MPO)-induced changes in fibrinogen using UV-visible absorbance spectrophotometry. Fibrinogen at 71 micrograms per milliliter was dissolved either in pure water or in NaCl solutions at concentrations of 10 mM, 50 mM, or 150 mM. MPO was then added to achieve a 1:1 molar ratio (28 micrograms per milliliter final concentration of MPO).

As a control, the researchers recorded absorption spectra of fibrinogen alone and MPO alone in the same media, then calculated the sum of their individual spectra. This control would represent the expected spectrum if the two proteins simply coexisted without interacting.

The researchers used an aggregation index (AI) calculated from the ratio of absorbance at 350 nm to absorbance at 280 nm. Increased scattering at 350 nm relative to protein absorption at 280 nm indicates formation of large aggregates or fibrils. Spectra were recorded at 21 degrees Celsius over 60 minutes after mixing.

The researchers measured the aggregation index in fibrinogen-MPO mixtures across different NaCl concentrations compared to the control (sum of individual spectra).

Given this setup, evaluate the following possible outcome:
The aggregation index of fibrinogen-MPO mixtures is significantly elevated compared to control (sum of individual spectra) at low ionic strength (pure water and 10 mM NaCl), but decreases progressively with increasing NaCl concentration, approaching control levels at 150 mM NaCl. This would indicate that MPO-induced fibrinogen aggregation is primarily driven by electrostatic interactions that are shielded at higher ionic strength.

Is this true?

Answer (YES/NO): YES